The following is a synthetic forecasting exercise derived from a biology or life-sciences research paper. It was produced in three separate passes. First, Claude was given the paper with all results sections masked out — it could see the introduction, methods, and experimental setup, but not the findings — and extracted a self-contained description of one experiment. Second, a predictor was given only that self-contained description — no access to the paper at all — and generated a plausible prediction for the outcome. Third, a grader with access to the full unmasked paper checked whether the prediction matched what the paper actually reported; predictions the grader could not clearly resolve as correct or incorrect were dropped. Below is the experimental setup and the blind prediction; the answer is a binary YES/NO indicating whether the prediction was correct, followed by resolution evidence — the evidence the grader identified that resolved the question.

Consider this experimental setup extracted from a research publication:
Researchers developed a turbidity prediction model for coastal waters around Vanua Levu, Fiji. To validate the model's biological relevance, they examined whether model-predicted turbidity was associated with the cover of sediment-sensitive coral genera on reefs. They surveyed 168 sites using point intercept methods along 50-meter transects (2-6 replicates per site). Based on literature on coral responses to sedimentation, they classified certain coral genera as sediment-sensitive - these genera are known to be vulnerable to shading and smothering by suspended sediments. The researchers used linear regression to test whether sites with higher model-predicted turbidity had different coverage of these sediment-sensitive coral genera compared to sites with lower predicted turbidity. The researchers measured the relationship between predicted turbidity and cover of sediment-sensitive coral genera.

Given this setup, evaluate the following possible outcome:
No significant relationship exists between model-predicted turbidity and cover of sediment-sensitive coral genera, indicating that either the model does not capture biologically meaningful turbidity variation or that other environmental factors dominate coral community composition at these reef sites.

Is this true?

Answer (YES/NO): NO